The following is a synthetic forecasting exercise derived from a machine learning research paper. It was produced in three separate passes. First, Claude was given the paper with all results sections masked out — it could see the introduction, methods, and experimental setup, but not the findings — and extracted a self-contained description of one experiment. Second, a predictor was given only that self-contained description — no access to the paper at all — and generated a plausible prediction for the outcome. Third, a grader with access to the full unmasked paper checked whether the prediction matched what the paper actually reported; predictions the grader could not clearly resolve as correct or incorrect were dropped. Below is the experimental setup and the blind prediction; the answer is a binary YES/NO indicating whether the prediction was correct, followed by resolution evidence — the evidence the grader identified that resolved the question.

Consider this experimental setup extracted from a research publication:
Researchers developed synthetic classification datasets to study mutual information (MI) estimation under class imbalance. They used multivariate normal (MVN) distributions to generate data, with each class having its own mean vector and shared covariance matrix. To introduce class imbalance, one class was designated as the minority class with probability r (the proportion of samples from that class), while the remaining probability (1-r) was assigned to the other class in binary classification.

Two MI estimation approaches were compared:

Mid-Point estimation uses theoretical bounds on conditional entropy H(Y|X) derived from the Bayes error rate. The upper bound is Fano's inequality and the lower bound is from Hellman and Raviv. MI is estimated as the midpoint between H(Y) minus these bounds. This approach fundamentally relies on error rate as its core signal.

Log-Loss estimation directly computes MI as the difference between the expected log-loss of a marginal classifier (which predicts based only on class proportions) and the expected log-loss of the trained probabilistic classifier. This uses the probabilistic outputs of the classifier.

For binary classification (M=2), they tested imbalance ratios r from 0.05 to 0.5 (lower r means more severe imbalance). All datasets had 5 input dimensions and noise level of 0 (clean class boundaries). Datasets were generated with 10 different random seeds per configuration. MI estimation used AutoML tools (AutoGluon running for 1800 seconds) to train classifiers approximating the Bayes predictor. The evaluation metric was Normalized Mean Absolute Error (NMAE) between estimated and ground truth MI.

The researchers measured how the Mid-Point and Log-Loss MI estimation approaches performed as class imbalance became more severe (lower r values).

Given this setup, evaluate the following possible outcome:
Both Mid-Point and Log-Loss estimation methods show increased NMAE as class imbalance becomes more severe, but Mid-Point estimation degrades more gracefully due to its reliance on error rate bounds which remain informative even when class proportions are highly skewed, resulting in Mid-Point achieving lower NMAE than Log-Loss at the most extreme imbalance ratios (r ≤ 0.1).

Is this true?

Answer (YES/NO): NO